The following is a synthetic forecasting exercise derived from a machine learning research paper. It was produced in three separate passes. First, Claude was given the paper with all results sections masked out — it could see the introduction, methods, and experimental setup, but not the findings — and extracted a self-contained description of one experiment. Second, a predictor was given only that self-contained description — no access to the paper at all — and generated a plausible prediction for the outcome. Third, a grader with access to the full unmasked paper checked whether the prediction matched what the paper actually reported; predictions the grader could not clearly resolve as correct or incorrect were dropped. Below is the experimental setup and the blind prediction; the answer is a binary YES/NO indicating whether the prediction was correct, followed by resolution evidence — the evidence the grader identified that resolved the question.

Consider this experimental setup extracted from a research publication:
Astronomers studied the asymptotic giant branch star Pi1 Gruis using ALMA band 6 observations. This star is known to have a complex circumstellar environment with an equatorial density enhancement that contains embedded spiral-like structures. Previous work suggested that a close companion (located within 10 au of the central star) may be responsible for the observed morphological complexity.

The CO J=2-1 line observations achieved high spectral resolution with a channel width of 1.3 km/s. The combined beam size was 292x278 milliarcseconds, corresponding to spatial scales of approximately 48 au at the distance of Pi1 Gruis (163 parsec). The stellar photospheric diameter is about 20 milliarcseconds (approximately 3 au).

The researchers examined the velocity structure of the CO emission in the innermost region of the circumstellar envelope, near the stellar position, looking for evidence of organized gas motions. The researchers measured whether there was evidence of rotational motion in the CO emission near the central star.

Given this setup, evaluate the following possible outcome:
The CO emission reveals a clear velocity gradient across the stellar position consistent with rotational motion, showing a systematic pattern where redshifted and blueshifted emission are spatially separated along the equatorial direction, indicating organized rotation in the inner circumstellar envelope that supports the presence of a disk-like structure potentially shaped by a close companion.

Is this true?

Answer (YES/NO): NO